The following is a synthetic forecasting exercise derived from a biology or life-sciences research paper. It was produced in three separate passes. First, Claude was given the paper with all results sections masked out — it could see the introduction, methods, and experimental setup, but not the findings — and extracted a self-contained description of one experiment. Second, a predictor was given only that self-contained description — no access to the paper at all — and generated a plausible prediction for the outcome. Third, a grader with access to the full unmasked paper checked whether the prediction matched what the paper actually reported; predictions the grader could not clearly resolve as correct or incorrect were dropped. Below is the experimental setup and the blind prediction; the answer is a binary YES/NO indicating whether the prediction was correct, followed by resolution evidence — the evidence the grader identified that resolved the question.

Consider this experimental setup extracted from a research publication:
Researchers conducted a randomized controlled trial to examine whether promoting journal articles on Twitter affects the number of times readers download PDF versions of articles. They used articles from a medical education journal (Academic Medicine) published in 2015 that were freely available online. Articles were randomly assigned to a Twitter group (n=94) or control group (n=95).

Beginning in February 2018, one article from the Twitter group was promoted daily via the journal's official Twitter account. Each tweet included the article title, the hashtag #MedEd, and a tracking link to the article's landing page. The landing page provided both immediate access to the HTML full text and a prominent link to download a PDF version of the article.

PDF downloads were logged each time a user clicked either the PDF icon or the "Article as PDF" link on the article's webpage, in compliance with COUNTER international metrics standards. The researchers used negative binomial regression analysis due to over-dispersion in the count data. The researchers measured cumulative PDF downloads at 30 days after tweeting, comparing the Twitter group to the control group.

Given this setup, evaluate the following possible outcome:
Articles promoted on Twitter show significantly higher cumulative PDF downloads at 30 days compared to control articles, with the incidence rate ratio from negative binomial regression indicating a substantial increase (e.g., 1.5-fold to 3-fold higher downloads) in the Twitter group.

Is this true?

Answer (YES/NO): NO